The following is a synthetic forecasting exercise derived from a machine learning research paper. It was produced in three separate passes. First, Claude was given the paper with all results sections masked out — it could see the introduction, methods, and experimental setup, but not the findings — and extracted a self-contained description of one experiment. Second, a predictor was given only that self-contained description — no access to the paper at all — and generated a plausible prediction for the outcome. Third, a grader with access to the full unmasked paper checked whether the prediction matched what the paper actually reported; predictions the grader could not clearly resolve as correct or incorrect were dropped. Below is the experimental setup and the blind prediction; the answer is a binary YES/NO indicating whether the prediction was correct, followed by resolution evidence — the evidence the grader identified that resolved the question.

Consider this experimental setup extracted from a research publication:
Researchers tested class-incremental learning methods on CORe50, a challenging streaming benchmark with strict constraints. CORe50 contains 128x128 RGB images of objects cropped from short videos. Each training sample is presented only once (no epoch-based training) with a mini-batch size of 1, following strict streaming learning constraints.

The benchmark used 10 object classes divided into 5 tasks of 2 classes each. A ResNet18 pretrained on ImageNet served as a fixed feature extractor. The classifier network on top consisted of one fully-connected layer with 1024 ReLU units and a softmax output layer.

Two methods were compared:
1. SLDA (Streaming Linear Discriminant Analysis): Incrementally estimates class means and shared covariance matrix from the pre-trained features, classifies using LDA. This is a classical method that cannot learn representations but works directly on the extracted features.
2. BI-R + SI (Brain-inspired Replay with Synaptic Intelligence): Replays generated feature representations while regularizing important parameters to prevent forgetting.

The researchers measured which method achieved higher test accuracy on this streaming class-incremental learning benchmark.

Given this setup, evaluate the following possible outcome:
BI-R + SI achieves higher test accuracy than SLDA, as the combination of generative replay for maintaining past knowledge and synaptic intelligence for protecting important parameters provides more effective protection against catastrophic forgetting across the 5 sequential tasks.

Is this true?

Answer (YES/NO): NO